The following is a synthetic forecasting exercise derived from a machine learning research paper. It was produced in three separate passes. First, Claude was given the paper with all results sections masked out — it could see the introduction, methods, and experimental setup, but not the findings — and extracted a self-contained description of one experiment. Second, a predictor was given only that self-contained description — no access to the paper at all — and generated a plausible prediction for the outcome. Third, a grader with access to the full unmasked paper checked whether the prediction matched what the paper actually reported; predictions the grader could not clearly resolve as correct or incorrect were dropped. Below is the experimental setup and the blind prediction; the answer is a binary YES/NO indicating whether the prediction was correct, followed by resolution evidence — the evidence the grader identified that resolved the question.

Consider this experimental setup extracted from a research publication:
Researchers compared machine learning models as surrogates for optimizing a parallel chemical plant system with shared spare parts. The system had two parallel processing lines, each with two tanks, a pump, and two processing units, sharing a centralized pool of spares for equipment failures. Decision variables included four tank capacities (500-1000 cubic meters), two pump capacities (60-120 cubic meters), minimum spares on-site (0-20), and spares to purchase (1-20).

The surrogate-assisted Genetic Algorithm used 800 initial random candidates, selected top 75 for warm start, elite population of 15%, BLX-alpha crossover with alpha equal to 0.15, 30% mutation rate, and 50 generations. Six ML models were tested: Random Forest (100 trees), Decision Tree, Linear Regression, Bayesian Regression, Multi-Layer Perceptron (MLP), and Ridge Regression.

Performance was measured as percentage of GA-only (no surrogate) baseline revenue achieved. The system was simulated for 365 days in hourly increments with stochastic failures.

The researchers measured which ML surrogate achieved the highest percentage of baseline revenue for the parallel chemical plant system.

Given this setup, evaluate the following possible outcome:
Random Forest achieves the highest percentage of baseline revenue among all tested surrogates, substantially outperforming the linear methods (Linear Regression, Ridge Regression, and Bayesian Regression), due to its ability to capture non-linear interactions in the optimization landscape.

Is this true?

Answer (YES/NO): NO